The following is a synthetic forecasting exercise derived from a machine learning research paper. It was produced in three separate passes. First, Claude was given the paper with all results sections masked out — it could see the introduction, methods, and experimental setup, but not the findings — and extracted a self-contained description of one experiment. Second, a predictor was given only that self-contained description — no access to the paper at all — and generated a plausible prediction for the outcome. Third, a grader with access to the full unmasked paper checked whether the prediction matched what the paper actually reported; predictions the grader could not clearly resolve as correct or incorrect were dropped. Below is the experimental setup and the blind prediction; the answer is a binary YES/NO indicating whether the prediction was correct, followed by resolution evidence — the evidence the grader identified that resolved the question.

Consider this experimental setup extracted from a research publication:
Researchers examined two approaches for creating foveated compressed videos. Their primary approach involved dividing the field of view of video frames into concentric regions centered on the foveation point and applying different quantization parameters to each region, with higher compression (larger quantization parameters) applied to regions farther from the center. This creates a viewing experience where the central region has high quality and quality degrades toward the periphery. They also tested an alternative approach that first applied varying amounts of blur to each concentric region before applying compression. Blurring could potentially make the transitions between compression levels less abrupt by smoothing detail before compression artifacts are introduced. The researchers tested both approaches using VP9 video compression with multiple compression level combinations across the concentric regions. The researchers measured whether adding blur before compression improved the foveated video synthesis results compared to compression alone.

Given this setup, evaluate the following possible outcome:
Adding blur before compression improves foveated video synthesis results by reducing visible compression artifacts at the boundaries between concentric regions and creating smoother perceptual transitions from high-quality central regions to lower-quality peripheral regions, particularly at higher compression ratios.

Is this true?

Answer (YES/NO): NO